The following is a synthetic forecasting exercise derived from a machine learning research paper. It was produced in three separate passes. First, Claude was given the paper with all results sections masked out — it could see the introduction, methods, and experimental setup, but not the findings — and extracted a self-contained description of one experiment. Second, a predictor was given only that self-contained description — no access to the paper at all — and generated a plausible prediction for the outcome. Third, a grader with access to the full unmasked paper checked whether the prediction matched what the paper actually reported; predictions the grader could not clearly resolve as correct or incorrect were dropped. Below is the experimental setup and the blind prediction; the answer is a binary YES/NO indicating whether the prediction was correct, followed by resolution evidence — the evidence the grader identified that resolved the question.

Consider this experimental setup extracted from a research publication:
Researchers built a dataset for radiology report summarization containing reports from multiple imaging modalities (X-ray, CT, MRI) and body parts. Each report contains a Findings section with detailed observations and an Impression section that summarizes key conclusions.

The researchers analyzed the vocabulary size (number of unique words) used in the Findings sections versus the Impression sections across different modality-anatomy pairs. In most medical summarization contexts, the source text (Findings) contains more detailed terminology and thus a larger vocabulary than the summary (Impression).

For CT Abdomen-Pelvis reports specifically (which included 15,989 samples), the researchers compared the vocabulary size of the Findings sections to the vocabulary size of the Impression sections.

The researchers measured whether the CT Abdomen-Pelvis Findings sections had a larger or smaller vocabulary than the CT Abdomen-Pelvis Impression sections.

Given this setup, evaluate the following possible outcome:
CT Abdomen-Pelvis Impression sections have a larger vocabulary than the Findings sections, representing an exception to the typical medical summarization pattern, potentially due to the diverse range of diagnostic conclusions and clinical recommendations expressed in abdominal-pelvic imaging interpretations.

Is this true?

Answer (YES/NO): YES